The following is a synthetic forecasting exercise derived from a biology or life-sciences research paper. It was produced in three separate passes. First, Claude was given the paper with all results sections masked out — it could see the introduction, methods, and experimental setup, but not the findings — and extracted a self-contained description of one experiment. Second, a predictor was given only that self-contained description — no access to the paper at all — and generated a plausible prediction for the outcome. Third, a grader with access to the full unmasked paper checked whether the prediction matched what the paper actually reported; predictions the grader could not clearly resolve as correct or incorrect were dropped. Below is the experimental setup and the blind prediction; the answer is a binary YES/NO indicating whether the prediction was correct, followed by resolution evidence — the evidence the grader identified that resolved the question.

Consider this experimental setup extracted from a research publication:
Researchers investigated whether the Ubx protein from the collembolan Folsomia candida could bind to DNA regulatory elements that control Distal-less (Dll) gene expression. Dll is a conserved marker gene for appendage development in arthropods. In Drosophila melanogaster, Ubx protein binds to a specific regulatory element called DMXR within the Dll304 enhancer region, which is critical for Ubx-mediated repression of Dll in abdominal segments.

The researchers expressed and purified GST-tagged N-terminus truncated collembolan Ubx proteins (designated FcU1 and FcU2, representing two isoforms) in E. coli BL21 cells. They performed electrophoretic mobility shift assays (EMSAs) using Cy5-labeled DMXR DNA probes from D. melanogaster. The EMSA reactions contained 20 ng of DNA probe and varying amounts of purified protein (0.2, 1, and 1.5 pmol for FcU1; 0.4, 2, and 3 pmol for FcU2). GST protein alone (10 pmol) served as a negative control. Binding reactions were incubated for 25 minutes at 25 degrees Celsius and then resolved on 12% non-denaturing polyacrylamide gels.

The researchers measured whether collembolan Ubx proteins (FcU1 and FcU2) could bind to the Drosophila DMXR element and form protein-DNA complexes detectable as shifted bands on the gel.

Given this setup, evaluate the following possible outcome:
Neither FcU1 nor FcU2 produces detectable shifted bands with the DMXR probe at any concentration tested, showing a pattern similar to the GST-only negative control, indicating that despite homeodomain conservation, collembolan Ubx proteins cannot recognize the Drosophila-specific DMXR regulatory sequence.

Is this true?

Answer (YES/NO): NO